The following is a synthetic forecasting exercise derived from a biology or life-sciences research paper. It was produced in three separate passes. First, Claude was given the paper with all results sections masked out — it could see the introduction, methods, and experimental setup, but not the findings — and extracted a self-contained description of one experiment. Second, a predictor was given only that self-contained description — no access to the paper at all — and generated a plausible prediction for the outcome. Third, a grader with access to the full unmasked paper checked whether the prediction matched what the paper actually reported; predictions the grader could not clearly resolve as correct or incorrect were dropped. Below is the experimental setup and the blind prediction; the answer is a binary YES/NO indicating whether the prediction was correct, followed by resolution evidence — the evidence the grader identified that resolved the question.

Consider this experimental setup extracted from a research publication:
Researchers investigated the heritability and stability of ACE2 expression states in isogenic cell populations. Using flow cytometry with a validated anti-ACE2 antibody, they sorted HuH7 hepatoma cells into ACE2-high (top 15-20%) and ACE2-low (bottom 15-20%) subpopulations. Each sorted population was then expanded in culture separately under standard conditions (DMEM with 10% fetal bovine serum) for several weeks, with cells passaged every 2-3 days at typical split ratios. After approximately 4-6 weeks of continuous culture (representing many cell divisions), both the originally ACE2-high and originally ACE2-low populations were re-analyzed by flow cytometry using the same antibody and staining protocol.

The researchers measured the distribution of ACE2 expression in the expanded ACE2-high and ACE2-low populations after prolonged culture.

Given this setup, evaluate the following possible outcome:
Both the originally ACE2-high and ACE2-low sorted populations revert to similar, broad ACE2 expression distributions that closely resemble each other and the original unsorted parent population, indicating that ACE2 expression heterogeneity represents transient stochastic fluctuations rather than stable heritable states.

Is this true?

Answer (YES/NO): NO